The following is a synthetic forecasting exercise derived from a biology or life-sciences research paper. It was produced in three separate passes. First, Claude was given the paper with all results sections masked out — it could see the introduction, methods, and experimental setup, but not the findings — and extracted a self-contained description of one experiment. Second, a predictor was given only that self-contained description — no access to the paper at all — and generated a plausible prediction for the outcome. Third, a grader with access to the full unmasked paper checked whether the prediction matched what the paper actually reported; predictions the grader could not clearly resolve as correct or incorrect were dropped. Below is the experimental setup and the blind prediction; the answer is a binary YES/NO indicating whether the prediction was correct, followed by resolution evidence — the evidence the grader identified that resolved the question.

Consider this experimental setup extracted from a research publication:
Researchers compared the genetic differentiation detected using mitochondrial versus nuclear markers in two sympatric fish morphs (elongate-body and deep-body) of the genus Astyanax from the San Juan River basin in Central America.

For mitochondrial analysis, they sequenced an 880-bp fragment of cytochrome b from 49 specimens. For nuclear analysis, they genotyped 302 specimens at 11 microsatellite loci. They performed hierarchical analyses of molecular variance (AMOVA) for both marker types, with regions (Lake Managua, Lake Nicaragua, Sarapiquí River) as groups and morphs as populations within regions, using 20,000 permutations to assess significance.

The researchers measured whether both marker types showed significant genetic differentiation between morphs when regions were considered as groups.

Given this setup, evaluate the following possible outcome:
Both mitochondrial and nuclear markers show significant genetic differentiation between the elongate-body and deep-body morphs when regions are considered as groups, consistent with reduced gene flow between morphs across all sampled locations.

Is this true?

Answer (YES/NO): NO